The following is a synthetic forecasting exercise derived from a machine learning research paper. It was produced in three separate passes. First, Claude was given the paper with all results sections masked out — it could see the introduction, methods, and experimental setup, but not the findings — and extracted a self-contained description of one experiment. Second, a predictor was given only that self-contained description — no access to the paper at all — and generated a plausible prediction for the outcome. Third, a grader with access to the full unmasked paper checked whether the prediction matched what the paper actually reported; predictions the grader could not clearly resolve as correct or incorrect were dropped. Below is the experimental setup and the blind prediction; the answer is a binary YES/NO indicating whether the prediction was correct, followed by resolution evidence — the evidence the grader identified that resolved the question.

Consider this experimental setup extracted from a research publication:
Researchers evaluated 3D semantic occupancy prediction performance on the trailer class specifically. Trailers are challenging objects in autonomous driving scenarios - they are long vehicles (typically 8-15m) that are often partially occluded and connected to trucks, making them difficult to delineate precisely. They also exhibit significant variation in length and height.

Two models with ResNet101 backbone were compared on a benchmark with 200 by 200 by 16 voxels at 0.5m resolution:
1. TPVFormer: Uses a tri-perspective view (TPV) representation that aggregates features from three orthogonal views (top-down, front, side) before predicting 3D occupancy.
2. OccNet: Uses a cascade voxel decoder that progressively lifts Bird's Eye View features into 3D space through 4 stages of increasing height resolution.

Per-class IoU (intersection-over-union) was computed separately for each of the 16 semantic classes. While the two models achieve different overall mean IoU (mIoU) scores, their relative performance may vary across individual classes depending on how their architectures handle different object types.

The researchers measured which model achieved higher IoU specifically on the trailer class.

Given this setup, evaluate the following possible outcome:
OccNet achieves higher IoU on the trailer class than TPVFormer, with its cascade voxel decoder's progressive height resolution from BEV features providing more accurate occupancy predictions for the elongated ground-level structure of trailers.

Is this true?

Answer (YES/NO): NO